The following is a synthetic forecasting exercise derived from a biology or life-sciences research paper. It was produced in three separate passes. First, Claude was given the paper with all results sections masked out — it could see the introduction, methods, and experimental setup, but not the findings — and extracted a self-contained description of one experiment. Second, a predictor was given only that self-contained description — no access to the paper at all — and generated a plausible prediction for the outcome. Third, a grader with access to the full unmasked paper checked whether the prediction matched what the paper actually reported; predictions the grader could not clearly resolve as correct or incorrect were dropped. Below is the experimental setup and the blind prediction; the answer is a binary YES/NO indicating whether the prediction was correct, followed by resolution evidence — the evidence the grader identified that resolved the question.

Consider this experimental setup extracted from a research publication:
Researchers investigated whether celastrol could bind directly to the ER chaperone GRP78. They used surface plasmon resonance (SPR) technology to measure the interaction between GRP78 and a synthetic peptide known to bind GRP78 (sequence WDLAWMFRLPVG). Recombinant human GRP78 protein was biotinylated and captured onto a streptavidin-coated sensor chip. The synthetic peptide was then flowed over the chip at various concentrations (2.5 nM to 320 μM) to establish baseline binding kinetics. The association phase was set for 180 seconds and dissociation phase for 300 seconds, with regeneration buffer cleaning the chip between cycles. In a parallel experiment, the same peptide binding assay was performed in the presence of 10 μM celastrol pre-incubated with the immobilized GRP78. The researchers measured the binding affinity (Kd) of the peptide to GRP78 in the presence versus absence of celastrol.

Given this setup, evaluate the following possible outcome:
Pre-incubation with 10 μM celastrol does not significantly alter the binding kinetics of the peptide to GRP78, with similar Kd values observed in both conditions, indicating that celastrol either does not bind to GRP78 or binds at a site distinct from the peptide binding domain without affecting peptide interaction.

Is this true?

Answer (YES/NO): NO